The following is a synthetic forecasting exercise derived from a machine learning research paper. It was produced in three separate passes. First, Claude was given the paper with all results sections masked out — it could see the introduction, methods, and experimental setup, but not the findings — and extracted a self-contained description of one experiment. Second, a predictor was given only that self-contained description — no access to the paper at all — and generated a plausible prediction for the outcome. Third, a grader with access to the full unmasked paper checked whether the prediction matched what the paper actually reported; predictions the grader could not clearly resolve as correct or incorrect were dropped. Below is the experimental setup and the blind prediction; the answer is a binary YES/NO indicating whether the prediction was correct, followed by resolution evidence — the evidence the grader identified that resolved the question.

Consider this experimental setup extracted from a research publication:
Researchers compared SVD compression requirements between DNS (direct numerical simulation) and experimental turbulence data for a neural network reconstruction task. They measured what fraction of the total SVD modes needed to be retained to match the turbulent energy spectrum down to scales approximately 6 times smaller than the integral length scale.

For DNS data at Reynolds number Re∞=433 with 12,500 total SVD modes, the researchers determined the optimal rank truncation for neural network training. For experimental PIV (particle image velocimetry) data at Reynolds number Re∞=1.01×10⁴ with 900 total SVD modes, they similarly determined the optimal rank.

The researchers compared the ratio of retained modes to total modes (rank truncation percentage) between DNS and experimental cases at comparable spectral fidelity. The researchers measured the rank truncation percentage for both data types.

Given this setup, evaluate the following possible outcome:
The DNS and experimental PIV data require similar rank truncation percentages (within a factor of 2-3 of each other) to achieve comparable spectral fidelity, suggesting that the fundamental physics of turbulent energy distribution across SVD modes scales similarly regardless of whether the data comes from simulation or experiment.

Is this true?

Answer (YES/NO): NO